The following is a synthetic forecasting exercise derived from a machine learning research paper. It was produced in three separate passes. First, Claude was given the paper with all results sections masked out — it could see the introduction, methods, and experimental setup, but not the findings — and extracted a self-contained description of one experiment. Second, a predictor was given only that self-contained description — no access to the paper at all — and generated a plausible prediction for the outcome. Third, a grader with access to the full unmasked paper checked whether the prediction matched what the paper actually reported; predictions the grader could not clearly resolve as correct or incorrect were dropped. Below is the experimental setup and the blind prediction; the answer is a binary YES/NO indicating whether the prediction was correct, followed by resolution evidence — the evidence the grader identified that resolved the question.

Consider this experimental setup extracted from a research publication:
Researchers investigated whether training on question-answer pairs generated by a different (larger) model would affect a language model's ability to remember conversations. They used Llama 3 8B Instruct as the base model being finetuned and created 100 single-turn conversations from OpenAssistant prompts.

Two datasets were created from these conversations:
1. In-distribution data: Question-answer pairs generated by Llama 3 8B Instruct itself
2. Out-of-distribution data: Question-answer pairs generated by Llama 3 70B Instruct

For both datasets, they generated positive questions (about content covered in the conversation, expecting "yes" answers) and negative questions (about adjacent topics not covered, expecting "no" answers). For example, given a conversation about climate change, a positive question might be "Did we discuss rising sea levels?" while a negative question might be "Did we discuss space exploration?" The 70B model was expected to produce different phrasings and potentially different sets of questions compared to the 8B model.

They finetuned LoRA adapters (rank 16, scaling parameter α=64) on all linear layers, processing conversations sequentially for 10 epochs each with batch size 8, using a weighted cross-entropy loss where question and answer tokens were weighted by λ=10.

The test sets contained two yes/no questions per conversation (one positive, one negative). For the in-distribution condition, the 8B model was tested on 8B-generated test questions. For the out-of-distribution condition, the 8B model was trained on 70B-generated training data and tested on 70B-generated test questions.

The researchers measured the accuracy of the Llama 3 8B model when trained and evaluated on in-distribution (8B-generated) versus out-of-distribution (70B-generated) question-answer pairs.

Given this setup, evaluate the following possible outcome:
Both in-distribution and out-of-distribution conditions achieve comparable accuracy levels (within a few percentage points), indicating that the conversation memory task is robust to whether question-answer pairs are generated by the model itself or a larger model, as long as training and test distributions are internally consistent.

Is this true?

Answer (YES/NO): NO